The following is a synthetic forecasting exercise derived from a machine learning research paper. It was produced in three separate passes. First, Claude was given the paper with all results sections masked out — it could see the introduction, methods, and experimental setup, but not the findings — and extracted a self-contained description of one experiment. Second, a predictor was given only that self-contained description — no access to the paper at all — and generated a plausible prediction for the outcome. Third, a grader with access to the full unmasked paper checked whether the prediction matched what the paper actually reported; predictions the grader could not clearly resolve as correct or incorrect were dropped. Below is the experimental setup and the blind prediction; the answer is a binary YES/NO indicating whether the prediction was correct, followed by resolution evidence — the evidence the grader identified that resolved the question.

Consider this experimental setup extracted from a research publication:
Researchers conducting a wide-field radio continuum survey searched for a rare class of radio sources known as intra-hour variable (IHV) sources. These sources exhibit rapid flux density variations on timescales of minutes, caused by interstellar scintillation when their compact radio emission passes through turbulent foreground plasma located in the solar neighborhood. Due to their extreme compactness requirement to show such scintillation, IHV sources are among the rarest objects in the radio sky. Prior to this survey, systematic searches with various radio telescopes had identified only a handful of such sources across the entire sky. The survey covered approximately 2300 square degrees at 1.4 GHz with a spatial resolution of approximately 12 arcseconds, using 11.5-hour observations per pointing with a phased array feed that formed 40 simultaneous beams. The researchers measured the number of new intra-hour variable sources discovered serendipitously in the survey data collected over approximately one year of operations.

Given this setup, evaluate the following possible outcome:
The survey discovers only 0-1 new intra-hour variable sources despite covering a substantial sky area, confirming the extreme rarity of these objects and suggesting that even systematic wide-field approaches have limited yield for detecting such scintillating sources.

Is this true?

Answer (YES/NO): NO